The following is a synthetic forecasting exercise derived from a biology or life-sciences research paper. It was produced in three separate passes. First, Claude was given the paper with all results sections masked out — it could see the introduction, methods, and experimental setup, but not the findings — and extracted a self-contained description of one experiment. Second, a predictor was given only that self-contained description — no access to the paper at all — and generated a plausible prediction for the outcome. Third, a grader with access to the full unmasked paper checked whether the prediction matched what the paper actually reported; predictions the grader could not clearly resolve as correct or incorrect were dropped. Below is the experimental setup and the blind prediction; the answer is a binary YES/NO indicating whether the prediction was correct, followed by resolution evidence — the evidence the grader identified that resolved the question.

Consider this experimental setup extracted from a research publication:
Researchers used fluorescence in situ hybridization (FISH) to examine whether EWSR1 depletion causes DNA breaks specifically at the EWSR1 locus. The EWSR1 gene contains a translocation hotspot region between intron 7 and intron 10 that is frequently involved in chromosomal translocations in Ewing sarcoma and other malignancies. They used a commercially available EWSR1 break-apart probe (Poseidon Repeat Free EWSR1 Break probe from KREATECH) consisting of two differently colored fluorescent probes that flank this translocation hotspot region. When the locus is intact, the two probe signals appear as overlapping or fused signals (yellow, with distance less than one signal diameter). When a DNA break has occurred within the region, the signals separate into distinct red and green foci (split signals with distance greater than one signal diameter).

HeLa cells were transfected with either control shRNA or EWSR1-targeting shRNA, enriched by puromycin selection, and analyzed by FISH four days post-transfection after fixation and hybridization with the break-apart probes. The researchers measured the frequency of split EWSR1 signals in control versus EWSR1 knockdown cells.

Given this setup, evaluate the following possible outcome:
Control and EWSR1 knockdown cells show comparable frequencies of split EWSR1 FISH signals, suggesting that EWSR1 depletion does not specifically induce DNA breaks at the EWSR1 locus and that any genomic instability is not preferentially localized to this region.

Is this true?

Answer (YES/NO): NO